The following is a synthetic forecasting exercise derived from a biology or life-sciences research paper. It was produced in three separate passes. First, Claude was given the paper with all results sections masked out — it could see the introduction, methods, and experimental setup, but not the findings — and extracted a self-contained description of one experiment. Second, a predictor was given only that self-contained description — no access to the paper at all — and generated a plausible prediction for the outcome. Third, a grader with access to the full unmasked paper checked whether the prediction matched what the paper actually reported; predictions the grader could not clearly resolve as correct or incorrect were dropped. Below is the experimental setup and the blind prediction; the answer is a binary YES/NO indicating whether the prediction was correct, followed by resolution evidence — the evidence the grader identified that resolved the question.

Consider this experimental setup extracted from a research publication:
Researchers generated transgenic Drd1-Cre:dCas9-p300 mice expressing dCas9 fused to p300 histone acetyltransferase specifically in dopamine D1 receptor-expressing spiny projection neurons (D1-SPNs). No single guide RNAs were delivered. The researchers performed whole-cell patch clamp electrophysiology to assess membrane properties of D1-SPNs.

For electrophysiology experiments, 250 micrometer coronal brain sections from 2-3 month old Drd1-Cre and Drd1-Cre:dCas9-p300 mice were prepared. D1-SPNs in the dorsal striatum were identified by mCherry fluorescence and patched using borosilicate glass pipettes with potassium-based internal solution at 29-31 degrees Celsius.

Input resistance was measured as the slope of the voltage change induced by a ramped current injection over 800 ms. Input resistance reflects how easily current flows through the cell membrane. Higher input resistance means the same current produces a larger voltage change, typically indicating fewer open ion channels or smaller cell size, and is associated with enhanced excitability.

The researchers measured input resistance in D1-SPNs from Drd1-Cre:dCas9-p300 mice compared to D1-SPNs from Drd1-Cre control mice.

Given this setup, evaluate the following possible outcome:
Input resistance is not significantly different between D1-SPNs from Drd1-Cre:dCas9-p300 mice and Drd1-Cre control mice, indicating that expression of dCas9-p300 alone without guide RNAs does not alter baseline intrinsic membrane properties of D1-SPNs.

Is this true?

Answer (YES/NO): NO